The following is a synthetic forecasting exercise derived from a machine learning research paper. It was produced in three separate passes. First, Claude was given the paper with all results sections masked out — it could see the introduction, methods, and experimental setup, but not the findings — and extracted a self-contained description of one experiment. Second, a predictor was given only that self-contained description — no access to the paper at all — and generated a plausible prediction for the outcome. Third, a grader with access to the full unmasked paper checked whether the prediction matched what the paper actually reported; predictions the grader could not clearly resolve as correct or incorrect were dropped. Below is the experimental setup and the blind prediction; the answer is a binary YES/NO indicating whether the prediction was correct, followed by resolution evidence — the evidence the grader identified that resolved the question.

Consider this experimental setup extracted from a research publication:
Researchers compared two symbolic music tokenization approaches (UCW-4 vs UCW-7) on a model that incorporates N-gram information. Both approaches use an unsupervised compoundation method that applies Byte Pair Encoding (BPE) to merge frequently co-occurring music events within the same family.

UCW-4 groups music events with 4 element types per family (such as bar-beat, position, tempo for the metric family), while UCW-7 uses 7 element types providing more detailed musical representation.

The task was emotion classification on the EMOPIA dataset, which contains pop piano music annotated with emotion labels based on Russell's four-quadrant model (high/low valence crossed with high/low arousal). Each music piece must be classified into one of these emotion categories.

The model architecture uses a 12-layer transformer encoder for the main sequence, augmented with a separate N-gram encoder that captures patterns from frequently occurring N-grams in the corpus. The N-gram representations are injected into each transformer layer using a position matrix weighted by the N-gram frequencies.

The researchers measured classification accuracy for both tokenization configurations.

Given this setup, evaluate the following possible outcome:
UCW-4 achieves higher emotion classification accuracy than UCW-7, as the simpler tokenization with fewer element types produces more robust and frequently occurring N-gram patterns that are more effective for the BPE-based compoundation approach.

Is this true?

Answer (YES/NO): NO